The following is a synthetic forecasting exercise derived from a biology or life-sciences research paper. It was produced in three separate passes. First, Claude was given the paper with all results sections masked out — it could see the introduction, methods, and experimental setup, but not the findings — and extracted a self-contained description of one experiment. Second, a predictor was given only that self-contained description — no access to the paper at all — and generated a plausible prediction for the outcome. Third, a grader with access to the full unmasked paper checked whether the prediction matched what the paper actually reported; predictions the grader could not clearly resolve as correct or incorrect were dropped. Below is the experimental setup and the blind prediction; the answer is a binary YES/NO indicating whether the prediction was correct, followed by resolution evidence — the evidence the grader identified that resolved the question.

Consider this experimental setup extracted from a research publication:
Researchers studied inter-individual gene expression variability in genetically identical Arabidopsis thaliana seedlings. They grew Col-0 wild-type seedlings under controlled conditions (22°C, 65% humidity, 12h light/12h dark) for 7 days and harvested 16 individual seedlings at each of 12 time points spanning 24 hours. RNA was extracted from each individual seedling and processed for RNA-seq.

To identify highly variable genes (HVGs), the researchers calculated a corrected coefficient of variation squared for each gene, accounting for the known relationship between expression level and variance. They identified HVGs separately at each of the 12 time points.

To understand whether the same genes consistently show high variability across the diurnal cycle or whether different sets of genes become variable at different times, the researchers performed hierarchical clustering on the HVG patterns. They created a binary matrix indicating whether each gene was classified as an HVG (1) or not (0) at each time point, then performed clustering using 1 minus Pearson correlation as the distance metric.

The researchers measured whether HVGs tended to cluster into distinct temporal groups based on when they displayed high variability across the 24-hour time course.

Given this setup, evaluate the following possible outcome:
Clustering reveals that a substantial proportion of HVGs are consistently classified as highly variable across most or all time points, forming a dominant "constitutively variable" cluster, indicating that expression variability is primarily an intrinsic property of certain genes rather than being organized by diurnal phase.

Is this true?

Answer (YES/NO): NO